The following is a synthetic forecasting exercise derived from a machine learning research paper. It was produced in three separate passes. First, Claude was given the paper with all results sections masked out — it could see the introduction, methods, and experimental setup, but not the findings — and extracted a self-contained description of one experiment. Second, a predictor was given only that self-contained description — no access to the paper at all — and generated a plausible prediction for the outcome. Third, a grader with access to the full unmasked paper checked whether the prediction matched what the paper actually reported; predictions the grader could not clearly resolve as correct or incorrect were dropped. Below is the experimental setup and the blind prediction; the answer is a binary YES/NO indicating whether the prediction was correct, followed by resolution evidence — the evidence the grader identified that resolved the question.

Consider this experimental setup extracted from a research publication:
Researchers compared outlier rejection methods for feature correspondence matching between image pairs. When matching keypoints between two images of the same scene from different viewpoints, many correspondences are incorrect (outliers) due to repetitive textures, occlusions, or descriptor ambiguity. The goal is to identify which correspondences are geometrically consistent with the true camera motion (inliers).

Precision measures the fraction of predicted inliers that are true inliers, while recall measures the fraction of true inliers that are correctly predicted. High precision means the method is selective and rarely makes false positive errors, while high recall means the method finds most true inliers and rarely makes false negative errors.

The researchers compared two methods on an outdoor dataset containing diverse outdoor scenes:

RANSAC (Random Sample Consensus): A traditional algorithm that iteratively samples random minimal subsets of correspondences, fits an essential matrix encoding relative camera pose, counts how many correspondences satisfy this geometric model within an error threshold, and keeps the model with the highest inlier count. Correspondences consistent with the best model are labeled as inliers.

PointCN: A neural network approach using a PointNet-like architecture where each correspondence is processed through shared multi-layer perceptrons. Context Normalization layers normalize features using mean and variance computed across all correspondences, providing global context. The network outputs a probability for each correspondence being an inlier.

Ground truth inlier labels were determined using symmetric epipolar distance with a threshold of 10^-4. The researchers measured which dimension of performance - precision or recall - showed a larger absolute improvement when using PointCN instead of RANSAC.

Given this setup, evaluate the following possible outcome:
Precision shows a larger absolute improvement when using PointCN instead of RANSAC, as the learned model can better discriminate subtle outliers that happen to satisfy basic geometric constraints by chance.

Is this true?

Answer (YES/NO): NO